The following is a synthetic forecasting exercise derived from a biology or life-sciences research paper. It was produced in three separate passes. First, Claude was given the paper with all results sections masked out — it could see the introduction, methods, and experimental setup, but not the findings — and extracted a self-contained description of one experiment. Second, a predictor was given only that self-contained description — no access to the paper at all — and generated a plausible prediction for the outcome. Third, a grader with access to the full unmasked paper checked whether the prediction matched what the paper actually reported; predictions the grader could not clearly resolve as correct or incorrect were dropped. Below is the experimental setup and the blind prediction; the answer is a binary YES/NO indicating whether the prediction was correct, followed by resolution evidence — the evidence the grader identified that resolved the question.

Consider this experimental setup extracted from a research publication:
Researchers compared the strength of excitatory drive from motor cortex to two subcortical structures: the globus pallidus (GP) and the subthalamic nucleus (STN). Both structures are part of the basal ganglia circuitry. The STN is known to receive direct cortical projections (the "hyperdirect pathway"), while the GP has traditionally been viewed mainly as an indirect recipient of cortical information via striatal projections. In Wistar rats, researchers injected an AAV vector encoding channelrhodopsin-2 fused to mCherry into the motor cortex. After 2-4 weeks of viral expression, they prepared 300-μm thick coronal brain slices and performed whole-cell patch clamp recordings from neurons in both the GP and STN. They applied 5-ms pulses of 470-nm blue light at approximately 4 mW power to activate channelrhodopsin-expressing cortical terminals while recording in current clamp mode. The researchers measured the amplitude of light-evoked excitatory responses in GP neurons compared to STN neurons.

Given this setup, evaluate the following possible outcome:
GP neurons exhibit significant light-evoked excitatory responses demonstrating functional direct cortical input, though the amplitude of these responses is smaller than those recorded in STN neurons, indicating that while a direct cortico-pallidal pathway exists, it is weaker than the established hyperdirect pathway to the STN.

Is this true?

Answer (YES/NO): NO